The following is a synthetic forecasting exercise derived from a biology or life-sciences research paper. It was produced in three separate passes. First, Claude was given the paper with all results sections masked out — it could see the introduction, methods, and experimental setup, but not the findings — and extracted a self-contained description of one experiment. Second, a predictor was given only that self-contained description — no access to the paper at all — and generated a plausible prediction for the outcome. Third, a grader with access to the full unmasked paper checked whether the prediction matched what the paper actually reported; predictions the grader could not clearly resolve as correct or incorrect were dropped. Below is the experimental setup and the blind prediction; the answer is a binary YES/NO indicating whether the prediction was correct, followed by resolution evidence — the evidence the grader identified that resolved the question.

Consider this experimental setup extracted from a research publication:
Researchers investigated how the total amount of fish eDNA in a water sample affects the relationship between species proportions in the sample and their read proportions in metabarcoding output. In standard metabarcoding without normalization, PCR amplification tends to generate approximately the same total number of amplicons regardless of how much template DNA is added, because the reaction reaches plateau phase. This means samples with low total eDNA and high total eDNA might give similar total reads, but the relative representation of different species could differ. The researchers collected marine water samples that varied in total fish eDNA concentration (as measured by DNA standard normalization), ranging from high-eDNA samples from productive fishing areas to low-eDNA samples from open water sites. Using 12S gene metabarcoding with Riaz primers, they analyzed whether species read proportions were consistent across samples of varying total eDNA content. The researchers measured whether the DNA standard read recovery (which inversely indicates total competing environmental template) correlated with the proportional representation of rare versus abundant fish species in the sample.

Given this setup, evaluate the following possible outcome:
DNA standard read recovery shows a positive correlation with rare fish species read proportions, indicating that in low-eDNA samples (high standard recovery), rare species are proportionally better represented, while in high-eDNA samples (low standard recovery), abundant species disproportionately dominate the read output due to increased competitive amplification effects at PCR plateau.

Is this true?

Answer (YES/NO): NO